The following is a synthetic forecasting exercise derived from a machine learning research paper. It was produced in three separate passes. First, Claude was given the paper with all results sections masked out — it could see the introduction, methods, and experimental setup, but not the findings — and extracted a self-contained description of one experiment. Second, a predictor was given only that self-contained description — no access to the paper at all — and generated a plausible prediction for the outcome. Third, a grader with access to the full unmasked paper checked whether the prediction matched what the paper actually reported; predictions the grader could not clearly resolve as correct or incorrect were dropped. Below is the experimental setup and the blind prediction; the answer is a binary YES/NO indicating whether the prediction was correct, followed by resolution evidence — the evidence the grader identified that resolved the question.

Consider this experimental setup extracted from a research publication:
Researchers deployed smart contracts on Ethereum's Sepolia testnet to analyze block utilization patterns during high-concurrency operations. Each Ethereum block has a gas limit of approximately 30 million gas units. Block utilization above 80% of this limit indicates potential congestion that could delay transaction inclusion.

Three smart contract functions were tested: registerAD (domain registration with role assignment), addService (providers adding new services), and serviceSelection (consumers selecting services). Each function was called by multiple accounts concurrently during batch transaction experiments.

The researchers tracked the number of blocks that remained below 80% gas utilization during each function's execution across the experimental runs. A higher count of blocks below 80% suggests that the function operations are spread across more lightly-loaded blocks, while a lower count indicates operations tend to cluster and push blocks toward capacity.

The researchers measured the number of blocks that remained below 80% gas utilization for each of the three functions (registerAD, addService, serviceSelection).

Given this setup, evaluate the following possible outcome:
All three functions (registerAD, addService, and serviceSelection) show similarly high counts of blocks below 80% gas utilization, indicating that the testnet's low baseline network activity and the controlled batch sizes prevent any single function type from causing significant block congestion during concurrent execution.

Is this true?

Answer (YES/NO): NO